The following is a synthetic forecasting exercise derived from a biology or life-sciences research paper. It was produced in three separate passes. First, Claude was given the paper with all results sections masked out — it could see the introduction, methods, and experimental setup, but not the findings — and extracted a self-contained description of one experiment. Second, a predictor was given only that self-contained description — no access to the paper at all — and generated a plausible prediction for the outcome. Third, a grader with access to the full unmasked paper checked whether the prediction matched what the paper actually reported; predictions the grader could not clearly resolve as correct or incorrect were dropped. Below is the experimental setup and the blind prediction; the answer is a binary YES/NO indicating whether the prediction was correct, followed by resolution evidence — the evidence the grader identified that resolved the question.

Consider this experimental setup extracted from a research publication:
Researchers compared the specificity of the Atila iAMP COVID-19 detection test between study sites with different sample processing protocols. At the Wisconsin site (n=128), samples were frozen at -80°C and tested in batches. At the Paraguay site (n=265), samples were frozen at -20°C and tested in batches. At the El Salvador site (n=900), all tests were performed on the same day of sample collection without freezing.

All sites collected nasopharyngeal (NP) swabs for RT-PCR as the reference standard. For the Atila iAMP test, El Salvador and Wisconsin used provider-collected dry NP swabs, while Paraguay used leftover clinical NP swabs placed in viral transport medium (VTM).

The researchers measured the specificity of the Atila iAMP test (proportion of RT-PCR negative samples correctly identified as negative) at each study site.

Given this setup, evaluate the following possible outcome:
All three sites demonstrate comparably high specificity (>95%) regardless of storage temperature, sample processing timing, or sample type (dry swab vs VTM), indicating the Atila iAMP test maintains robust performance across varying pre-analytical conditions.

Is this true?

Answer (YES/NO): NO